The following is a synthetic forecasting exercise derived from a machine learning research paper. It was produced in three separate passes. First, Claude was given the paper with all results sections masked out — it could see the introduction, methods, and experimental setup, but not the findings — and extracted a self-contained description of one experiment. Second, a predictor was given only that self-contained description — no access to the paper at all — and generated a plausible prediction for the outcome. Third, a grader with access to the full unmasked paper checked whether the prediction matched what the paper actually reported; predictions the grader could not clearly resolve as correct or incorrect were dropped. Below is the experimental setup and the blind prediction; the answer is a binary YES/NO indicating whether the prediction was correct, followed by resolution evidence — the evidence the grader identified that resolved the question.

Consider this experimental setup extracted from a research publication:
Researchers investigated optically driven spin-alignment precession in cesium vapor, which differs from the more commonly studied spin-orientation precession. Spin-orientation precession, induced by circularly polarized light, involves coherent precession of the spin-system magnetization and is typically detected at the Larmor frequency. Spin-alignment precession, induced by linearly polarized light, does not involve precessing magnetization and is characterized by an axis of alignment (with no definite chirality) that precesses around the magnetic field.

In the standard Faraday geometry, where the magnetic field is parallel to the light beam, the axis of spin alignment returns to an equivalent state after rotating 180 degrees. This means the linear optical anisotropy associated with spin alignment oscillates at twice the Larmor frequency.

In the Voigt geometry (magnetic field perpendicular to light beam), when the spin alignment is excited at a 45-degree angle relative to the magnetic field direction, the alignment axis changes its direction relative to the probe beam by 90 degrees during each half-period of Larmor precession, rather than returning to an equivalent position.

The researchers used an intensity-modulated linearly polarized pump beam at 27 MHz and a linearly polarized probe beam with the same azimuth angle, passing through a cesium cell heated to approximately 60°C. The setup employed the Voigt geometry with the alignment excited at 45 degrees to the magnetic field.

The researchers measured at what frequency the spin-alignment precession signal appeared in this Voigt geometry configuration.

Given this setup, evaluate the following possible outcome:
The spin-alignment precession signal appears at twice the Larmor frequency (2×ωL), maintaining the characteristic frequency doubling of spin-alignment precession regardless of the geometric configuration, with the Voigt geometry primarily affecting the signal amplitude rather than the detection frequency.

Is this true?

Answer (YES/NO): NO